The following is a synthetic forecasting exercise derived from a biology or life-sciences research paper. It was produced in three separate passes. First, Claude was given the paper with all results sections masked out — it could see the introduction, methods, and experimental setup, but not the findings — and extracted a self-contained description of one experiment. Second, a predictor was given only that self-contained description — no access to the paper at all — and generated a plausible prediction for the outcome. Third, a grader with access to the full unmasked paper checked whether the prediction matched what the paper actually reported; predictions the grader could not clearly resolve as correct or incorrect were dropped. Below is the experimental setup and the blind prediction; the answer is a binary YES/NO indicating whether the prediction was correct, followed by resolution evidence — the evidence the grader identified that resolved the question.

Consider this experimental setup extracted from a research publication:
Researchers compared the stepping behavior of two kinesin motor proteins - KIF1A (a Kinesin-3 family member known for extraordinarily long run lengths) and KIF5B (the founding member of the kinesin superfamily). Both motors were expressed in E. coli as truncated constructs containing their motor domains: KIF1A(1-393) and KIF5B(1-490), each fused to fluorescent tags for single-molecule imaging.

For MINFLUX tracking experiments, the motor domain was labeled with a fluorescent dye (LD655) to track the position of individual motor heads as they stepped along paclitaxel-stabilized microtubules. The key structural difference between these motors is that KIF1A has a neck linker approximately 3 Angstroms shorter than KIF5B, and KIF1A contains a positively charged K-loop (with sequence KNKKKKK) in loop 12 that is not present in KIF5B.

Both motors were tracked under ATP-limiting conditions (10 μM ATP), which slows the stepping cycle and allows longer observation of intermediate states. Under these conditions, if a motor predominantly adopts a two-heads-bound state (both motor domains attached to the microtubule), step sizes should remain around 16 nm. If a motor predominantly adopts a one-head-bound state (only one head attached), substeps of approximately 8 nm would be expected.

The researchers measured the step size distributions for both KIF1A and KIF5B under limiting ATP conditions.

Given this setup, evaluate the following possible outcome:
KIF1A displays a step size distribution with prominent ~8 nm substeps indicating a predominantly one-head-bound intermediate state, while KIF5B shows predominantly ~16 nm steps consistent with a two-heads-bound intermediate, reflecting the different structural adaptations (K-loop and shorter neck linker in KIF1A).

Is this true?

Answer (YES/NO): NO